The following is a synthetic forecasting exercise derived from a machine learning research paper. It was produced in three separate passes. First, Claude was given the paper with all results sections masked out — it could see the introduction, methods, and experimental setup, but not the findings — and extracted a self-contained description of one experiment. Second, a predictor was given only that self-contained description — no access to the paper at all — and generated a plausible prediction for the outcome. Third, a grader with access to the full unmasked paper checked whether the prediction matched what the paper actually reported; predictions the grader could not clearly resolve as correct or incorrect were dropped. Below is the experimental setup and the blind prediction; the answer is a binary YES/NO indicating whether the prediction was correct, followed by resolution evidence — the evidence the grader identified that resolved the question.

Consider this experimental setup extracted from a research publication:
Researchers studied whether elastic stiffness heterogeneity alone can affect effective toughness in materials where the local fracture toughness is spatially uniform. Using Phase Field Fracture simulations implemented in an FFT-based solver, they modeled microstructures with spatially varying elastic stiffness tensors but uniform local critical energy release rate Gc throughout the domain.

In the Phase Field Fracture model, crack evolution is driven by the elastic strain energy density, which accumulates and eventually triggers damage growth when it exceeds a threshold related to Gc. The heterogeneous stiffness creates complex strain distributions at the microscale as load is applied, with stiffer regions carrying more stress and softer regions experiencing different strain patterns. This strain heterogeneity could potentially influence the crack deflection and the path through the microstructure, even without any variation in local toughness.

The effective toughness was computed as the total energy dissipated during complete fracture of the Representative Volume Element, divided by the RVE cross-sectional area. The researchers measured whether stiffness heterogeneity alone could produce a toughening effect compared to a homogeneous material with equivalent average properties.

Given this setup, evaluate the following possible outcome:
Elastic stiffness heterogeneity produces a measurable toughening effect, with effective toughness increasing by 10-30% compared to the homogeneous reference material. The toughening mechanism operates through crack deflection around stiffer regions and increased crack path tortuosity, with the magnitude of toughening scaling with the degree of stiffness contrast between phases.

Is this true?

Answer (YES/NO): NO